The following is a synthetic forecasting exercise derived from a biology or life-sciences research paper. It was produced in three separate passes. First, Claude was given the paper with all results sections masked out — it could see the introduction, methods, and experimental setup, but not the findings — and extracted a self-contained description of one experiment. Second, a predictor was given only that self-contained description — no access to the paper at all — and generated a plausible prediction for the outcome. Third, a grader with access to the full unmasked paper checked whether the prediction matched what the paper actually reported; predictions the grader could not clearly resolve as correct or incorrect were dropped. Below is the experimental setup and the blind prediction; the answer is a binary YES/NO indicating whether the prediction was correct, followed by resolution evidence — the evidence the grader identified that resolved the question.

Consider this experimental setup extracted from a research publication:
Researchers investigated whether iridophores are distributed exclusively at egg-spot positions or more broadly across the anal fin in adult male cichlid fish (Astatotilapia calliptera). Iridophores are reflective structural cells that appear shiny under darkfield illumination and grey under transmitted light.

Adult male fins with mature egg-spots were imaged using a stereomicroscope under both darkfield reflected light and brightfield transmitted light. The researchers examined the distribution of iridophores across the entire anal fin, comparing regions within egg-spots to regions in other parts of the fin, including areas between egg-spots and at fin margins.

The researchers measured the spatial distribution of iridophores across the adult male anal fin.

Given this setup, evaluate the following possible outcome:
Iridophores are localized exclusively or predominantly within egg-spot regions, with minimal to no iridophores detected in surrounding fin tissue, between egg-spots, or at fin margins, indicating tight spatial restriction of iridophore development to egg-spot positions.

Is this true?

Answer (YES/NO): NO